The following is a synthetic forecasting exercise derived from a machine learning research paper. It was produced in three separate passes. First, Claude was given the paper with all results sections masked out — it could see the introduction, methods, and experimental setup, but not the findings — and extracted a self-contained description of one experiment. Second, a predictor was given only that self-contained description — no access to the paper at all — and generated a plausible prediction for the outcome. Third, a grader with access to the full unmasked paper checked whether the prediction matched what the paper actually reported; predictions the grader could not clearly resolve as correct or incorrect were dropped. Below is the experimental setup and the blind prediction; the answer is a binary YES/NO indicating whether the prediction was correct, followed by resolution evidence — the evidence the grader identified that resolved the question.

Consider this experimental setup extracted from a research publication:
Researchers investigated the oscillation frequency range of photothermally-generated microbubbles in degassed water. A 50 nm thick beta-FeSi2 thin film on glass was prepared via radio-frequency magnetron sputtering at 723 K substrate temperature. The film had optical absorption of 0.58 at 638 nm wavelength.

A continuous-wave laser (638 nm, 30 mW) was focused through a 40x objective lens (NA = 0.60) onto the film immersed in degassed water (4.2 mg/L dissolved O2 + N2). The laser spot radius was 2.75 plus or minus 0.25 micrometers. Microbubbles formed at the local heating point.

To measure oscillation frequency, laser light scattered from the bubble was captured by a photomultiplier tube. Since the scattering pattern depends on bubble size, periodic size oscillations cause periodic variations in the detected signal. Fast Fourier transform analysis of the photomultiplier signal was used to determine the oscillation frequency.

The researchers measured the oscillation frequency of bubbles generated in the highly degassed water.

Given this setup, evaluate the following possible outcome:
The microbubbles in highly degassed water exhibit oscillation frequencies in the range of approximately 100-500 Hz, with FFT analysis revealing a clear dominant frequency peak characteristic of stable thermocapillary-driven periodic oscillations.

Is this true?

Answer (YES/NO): NO